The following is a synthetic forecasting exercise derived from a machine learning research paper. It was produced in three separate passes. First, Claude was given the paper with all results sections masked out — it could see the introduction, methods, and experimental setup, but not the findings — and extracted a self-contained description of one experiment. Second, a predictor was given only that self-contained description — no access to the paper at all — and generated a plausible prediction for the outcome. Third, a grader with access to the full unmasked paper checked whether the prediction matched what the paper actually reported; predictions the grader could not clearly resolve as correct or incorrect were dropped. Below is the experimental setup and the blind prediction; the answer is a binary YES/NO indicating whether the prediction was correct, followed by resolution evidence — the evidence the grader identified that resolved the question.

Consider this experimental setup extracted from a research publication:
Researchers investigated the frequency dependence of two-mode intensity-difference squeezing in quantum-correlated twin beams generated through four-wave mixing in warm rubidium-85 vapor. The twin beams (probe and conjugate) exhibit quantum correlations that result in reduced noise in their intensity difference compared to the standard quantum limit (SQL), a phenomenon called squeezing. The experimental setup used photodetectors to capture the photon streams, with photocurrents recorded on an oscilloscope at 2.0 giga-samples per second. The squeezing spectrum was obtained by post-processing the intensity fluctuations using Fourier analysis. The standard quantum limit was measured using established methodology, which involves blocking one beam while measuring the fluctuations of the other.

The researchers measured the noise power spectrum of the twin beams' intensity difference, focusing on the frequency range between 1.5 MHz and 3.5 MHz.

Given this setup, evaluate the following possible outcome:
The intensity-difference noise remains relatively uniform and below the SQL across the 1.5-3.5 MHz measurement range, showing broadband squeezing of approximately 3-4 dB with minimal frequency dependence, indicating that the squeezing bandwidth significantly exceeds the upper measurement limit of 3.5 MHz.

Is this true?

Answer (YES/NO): NO